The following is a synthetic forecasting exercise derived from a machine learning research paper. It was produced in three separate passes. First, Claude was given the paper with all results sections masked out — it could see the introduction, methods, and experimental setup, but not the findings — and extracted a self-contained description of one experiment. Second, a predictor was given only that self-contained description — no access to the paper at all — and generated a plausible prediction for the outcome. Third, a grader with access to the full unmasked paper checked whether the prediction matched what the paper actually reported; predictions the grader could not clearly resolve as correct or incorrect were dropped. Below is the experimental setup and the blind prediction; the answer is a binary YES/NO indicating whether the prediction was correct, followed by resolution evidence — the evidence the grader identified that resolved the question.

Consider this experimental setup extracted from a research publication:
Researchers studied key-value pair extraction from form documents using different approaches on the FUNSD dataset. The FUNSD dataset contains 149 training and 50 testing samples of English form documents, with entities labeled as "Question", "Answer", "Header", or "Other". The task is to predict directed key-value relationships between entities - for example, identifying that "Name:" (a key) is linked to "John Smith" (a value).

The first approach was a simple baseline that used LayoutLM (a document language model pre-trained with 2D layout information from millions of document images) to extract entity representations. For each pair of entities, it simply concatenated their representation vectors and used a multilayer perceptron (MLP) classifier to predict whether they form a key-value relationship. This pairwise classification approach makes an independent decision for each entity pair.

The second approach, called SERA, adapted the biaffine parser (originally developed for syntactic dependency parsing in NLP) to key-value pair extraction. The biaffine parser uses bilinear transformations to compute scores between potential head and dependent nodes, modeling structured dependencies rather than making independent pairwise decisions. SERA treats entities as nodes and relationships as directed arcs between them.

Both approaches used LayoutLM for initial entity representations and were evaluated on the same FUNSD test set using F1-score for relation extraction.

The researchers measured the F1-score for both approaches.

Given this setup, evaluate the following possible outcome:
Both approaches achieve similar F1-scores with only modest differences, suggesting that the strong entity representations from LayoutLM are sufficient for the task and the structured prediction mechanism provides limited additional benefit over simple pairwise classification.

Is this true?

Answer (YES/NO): NO